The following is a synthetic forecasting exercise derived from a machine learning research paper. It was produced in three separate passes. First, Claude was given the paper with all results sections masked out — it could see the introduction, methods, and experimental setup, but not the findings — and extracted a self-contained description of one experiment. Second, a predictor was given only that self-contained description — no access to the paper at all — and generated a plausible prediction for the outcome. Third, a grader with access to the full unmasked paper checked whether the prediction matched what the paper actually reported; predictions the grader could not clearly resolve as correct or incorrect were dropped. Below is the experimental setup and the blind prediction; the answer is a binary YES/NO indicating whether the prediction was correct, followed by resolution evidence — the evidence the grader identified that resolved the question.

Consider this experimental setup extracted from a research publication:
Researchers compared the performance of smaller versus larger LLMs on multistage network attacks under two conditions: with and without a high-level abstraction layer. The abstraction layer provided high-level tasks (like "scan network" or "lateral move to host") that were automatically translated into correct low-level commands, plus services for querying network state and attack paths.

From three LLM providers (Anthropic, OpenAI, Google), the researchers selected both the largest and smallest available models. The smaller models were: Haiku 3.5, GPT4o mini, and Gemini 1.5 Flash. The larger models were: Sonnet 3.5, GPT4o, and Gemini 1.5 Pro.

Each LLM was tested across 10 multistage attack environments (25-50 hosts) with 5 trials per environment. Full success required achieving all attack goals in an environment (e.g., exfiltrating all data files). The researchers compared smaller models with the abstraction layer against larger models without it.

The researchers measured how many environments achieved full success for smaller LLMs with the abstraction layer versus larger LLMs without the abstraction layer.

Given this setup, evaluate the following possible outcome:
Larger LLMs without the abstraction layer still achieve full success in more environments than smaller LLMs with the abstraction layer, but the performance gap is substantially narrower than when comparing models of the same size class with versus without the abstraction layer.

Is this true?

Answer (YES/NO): NO